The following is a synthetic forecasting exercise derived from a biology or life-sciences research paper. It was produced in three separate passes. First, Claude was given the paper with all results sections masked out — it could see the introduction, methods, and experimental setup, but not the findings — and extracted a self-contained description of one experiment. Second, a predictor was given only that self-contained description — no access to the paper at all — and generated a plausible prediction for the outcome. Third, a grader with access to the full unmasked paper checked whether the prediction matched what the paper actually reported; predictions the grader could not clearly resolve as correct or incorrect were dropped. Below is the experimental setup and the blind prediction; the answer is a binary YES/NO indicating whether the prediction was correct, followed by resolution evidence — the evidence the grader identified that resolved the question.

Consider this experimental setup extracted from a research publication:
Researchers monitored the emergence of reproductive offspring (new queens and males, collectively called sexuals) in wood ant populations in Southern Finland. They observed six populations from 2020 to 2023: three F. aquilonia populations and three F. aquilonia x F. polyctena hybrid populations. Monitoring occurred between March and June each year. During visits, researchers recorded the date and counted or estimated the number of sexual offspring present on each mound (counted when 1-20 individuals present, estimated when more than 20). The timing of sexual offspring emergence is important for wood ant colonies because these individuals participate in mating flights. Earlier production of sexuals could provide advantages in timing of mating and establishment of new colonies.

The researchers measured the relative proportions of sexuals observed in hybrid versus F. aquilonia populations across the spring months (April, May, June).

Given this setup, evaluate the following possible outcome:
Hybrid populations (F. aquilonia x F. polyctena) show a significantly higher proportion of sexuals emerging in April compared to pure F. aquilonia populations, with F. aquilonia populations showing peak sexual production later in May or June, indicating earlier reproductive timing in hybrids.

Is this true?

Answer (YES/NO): YES